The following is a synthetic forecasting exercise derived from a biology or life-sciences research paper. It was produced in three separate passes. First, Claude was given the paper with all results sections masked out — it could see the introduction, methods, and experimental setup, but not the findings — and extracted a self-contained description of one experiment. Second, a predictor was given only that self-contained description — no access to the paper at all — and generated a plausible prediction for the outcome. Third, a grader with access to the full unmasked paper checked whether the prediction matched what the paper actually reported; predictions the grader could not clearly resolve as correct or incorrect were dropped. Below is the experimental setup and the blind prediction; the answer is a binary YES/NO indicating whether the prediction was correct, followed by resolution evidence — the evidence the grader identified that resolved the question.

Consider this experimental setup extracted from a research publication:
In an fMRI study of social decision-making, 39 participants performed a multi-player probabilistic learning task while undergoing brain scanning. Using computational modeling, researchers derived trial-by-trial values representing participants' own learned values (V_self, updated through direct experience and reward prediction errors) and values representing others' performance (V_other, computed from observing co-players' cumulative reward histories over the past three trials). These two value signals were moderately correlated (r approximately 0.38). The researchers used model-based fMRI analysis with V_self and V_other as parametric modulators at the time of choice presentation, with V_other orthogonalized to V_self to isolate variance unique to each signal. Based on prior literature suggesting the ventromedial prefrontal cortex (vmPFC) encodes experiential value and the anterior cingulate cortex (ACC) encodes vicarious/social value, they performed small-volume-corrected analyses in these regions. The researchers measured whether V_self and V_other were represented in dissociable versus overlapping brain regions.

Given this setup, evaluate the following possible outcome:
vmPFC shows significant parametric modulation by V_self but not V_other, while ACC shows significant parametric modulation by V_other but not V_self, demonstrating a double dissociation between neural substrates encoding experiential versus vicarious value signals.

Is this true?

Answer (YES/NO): YES